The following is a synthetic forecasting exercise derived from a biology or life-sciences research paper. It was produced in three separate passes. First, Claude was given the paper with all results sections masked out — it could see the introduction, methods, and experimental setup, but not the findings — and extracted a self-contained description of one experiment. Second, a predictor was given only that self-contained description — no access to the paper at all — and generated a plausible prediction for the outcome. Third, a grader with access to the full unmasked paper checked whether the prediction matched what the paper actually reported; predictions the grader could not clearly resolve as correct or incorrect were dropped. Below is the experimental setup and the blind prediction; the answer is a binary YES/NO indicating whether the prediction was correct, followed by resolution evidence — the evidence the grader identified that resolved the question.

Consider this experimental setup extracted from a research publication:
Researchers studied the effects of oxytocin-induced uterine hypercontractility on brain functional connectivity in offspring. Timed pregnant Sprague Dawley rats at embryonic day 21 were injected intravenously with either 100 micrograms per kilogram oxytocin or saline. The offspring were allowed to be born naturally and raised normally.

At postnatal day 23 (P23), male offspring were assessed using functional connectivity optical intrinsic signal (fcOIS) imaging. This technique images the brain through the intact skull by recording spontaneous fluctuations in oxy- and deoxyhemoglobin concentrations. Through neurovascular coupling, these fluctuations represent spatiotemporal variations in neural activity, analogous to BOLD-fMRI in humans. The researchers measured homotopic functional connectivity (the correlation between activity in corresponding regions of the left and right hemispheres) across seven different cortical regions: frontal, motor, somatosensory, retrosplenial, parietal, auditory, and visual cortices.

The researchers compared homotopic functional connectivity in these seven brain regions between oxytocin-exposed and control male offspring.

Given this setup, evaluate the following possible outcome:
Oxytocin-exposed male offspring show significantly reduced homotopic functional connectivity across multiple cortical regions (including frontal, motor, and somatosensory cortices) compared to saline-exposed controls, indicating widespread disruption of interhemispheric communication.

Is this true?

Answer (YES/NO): NO